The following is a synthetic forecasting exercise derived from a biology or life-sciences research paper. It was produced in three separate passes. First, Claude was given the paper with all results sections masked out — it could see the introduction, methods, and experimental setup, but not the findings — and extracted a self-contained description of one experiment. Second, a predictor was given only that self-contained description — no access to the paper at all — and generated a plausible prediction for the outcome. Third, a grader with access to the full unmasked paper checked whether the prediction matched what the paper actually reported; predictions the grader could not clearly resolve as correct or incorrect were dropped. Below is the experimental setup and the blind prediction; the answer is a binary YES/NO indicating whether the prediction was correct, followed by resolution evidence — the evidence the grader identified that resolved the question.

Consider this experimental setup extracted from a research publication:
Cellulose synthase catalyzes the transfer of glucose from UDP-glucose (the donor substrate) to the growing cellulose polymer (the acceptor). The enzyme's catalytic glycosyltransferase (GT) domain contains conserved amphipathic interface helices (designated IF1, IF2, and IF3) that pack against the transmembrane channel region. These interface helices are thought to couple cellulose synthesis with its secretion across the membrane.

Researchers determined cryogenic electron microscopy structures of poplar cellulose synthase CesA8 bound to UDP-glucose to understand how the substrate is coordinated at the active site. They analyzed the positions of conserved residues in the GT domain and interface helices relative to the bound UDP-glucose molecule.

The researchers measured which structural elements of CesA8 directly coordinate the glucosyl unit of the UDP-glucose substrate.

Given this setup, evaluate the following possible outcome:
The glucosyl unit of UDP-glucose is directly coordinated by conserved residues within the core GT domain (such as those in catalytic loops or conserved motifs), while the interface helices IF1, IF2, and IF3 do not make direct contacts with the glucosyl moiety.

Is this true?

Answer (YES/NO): NO